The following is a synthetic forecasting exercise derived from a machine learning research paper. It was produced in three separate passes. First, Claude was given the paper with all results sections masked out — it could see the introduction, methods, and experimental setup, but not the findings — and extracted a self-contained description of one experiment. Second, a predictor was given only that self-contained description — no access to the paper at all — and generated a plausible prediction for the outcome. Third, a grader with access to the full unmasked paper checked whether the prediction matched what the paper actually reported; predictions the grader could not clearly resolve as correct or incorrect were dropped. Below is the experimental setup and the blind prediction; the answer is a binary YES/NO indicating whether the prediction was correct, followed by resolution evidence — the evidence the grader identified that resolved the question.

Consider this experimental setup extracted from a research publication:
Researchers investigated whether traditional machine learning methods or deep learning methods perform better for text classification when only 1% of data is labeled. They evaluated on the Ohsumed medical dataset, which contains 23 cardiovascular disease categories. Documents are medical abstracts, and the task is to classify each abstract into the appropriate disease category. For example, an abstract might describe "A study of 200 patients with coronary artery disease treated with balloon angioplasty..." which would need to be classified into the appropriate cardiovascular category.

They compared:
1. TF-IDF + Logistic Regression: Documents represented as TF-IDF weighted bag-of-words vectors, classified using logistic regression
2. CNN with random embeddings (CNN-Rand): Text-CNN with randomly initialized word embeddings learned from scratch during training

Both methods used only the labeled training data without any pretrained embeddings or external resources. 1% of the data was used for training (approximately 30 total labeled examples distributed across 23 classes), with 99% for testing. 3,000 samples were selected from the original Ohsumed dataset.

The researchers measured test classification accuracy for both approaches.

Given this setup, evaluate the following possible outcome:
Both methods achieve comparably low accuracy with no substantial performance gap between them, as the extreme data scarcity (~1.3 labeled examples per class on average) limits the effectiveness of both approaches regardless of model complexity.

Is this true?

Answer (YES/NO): YES